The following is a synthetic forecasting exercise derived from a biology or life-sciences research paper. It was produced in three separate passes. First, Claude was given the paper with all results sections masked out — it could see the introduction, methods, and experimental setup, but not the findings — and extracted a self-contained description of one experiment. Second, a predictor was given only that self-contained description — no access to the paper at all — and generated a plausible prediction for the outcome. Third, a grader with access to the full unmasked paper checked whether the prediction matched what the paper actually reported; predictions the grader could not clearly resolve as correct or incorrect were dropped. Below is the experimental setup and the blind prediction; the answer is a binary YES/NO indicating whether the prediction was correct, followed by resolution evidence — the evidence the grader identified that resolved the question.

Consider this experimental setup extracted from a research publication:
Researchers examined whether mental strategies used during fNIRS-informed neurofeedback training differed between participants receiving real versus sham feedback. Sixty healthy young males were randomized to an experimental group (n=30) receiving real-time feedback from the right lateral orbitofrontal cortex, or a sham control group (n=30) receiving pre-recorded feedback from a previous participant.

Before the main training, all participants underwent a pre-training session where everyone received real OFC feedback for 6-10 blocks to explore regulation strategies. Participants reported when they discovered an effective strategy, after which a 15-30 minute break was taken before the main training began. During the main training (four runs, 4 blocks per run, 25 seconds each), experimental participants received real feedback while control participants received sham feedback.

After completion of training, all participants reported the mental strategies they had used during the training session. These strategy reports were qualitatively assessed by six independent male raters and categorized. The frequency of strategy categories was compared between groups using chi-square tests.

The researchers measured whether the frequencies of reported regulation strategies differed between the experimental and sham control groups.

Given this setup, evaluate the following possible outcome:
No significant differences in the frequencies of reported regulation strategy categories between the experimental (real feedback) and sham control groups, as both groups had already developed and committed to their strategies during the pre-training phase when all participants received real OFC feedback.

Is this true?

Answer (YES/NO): YES